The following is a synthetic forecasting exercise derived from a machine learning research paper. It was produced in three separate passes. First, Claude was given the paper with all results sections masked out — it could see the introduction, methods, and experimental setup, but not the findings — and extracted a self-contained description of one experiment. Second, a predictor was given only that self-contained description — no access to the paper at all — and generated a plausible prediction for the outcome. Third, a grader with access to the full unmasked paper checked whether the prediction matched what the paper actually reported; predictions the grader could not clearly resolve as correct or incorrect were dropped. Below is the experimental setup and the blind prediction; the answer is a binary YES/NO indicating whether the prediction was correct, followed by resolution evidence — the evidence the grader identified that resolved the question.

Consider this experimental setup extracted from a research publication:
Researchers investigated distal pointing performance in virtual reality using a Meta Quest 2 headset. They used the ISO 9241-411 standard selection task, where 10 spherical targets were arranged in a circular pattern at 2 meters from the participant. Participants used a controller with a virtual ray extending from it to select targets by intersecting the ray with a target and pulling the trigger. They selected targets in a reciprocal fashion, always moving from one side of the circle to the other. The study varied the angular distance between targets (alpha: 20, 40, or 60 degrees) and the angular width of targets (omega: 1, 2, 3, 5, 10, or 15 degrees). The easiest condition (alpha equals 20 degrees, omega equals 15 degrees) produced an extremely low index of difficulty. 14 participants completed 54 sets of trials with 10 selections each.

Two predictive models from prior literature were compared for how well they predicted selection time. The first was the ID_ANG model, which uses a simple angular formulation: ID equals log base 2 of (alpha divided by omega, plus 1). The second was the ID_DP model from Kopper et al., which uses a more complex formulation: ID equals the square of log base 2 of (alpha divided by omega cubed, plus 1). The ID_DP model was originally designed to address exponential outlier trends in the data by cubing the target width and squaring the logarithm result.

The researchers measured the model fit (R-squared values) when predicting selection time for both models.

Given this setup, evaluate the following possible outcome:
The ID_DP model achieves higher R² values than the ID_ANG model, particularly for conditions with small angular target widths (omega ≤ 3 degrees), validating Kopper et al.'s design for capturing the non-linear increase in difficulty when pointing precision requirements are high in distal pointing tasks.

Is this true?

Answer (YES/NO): NO